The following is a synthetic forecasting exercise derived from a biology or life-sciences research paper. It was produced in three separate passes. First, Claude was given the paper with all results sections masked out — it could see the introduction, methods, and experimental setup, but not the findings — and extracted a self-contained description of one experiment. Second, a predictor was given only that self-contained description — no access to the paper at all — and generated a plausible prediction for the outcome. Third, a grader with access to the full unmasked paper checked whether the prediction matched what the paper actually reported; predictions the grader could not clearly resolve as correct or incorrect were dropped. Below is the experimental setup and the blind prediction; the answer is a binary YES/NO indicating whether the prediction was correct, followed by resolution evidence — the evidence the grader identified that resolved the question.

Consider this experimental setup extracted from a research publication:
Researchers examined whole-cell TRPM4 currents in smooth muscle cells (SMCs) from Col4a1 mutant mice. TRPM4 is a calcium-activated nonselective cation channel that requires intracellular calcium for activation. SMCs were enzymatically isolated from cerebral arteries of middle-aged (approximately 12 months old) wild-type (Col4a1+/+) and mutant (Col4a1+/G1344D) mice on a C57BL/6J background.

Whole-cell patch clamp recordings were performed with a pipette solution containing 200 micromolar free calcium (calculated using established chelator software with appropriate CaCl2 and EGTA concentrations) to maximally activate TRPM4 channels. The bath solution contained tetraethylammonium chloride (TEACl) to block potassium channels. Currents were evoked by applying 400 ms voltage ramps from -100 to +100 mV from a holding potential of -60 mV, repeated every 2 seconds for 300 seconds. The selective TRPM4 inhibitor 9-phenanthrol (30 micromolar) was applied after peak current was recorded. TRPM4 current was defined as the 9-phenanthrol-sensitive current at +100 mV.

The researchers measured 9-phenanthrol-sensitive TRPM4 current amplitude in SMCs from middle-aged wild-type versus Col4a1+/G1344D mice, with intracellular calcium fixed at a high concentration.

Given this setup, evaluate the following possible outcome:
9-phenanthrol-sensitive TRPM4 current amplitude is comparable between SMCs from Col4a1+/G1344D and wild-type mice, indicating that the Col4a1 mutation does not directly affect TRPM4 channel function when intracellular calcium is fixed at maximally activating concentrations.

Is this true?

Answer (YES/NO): YES